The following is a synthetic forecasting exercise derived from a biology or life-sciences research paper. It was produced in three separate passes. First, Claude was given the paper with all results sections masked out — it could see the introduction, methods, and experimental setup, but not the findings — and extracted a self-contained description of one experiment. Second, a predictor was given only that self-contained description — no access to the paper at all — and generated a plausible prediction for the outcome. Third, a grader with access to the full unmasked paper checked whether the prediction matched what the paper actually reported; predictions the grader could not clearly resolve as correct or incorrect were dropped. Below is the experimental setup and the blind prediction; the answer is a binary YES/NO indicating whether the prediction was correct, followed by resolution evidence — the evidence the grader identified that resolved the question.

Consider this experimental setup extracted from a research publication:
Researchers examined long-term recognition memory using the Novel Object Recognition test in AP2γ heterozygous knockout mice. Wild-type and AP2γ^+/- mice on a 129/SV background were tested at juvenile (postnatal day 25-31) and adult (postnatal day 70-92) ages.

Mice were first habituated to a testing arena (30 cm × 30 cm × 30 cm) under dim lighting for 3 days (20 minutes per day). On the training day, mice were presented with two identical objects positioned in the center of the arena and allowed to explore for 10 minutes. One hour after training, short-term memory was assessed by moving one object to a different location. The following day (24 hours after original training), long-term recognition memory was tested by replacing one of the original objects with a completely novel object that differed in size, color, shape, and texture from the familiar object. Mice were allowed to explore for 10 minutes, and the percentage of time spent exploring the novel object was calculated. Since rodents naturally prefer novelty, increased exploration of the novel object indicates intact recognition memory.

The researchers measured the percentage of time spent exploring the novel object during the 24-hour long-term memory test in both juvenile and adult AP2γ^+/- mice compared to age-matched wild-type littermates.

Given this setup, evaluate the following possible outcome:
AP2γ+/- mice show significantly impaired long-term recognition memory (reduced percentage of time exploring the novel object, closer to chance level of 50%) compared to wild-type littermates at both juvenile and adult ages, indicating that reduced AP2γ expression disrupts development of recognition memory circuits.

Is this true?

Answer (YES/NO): NO